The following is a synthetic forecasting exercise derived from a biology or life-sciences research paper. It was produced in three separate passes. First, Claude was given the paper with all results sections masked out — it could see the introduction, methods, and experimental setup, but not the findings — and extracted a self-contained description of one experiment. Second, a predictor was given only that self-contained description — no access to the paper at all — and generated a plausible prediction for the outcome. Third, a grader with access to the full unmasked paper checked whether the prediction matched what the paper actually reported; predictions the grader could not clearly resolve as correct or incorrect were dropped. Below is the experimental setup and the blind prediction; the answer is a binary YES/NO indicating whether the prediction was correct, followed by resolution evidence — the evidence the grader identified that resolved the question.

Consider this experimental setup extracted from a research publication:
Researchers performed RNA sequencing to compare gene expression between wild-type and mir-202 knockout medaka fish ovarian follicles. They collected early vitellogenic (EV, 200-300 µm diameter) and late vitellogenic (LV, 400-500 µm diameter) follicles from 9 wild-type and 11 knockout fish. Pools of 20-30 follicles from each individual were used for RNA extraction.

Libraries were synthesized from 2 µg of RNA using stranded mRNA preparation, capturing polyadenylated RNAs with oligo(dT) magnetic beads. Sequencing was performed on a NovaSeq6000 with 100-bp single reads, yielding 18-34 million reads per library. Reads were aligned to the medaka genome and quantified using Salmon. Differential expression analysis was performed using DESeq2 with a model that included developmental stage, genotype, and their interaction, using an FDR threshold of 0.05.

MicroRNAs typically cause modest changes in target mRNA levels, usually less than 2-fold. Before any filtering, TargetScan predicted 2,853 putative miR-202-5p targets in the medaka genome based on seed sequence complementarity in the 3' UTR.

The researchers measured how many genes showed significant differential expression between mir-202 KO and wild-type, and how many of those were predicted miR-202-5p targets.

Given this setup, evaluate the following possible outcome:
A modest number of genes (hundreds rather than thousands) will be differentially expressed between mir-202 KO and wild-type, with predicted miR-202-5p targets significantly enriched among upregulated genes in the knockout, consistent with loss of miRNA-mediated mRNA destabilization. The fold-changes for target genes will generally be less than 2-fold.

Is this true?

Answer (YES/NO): NO